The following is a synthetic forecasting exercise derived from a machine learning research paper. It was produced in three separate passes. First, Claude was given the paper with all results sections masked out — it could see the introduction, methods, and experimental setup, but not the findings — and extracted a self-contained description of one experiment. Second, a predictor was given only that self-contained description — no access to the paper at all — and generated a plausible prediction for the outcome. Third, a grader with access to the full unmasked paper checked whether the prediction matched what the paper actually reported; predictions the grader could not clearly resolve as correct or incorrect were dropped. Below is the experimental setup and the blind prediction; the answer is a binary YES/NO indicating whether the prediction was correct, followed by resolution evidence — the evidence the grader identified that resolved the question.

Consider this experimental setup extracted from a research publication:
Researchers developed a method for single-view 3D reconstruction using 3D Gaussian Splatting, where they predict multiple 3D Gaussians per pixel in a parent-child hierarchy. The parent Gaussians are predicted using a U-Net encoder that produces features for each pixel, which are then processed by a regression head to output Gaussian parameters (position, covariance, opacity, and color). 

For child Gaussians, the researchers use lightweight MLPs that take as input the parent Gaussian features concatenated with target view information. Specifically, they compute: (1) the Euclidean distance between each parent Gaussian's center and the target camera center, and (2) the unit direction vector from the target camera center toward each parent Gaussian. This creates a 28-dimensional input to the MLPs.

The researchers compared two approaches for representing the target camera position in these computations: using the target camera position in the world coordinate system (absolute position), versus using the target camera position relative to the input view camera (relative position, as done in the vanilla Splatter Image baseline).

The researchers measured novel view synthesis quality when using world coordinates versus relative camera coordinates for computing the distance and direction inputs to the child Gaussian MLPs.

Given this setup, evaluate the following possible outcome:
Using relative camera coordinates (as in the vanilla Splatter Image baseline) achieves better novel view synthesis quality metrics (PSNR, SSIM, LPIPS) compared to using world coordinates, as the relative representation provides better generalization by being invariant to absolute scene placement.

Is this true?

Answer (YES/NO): NO